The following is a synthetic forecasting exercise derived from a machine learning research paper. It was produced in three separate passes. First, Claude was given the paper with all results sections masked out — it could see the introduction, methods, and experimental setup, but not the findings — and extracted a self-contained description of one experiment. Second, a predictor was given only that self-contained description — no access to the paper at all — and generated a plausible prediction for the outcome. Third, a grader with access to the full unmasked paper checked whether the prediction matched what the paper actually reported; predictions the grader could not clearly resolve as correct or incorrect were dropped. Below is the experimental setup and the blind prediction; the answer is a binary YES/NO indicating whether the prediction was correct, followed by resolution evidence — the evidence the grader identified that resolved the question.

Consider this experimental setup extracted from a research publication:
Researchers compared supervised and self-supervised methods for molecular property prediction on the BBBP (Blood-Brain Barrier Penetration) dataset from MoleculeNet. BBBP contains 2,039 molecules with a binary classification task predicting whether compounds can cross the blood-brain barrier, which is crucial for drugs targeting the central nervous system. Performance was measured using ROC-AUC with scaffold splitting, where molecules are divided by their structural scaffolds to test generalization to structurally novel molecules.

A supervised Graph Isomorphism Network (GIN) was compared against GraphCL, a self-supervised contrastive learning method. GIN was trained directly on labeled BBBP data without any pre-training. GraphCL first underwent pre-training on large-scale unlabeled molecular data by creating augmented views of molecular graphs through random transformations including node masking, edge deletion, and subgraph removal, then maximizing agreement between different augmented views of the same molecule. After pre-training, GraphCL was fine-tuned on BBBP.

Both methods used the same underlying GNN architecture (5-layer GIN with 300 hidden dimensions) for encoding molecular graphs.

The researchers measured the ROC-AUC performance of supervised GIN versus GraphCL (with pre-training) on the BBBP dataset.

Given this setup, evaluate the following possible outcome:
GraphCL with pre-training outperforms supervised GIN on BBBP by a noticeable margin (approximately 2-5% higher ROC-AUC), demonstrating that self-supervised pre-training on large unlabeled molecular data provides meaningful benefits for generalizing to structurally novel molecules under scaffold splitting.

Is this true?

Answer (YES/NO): NO